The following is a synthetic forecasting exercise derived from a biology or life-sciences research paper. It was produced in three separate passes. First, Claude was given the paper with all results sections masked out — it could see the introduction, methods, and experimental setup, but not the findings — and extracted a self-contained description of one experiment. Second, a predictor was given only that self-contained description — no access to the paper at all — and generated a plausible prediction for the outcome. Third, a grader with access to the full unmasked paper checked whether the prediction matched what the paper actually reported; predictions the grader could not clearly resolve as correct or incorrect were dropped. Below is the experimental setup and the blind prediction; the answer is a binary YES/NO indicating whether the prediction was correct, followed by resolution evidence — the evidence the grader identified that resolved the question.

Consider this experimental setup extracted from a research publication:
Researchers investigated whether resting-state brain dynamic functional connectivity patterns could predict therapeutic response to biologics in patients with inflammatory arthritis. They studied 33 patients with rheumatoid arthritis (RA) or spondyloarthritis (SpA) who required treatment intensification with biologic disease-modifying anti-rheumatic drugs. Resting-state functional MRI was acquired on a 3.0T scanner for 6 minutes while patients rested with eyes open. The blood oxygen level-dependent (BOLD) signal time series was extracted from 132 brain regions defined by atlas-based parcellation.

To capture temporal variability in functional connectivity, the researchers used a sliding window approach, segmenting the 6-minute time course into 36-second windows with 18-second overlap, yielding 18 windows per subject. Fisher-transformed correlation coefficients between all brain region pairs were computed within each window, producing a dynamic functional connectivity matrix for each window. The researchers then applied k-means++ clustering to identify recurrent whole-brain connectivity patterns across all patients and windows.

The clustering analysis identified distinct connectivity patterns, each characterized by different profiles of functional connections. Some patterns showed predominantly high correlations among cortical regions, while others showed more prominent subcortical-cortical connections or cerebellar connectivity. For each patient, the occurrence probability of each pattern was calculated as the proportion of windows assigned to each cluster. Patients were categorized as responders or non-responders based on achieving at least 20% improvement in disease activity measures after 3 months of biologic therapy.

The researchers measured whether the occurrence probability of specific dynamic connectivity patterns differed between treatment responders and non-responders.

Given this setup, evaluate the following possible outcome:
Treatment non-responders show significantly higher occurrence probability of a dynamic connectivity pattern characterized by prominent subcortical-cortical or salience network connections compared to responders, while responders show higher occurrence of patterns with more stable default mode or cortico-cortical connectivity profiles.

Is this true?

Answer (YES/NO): NO